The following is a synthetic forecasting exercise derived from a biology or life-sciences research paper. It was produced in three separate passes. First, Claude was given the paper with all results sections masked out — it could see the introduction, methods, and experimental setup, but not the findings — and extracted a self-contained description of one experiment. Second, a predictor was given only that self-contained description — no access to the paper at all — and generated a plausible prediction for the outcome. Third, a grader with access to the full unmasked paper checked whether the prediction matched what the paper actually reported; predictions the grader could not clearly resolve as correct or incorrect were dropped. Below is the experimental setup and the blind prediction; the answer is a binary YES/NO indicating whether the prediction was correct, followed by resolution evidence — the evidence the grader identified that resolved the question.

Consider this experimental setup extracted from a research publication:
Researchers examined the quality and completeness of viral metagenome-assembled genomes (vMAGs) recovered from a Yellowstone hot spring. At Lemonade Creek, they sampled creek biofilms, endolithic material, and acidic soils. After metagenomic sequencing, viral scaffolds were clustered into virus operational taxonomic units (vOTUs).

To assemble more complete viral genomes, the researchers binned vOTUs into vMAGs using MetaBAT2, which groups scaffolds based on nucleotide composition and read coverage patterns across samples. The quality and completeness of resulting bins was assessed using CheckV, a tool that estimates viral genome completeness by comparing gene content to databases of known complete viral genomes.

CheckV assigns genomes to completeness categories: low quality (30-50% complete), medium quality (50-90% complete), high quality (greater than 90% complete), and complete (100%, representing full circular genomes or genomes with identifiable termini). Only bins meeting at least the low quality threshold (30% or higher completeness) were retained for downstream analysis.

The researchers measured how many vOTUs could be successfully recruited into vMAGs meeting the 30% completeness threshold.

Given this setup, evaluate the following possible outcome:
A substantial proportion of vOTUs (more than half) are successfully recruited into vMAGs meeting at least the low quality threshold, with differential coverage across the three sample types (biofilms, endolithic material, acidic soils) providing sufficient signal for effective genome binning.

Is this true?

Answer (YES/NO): NO